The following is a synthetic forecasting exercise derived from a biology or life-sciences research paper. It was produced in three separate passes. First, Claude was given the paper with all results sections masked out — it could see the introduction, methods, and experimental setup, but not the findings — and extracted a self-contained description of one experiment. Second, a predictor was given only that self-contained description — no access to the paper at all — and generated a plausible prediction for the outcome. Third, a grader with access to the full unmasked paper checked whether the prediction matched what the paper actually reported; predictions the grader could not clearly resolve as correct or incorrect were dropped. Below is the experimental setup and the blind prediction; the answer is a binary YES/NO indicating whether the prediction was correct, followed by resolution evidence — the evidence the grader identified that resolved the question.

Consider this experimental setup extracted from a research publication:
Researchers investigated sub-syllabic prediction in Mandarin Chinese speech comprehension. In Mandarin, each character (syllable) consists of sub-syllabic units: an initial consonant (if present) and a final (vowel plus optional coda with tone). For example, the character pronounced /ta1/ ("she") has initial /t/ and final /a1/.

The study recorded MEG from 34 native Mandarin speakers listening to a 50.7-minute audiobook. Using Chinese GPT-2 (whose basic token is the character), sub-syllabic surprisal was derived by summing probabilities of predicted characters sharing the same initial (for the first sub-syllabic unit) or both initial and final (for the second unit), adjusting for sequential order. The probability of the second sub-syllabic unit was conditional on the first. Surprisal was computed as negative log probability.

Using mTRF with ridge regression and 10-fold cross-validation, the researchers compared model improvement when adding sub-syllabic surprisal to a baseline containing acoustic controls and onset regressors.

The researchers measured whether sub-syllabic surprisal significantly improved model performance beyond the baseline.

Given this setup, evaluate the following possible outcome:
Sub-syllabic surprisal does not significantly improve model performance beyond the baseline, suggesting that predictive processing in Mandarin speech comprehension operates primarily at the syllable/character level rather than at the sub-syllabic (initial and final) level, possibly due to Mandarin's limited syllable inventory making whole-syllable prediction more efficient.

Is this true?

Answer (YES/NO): NO